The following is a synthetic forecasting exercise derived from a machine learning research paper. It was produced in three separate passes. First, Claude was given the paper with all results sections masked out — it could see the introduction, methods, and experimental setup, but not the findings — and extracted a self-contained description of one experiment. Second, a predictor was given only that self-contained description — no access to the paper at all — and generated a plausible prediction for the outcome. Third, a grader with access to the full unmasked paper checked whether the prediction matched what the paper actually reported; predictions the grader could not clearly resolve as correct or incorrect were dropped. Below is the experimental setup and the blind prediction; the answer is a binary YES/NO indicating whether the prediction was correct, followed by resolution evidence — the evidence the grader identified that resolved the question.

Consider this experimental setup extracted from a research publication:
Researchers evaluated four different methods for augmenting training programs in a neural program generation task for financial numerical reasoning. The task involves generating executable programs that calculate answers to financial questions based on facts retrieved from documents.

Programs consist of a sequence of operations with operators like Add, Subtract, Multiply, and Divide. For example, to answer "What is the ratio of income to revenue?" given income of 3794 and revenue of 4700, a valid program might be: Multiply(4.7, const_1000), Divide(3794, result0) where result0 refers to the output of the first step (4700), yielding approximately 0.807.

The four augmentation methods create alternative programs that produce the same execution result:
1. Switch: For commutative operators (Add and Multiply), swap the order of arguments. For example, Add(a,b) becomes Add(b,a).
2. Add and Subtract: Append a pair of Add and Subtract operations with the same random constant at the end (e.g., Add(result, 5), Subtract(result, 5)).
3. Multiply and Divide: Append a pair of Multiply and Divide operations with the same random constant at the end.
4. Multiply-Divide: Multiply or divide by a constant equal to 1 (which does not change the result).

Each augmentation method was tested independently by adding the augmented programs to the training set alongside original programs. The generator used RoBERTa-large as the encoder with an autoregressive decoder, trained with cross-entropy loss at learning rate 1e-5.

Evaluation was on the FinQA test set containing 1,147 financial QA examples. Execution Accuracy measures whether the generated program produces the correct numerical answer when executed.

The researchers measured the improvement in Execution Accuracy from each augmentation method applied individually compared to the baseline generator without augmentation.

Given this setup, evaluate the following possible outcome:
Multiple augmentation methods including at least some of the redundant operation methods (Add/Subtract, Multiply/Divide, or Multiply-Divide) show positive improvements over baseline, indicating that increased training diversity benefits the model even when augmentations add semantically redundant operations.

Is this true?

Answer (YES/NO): YES